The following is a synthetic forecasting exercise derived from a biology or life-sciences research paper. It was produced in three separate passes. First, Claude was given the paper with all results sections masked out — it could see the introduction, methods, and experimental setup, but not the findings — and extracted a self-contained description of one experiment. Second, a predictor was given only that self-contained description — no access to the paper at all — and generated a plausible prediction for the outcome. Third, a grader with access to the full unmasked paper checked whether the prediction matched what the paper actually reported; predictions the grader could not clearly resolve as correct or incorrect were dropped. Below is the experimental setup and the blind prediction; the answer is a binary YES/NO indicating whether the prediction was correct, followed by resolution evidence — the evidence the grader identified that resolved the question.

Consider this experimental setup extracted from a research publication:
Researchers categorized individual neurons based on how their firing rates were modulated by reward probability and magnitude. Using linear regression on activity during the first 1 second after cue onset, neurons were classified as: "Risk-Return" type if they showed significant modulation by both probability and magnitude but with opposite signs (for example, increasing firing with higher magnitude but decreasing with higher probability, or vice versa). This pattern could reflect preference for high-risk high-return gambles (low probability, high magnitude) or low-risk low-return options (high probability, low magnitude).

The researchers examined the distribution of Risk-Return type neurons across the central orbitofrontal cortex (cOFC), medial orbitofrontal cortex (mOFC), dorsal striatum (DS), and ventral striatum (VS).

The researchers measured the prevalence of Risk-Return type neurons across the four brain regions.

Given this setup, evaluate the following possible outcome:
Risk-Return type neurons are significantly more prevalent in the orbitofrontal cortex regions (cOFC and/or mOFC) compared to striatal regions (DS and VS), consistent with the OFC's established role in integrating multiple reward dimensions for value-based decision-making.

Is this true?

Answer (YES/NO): NO